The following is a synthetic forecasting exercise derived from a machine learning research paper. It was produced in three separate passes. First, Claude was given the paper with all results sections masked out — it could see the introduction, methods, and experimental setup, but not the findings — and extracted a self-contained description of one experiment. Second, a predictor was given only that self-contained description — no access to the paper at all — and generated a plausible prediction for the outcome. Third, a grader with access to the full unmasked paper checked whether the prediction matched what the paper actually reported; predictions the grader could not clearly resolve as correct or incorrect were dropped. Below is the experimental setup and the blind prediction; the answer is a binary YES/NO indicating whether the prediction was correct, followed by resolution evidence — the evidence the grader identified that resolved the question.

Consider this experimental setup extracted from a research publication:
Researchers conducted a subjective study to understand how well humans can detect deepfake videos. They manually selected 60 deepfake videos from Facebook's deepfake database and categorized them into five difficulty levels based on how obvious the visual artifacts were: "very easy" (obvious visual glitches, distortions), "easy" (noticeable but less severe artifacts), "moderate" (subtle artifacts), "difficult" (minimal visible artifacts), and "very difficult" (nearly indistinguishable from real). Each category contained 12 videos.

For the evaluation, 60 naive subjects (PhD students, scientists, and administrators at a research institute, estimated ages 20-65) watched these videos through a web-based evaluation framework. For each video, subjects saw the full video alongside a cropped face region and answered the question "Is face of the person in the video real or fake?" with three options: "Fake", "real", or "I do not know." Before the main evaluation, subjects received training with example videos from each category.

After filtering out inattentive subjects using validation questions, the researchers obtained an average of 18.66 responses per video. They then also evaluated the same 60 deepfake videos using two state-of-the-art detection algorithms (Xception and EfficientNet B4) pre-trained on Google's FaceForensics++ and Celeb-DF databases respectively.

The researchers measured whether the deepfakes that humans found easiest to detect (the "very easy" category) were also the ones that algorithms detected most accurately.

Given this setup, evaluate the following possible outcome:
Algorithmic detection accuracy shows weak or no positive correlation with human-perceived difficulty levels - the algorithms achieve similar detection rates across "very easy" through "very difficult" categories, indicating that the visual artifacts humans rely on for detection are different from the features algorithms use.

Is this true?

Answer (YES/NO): NO